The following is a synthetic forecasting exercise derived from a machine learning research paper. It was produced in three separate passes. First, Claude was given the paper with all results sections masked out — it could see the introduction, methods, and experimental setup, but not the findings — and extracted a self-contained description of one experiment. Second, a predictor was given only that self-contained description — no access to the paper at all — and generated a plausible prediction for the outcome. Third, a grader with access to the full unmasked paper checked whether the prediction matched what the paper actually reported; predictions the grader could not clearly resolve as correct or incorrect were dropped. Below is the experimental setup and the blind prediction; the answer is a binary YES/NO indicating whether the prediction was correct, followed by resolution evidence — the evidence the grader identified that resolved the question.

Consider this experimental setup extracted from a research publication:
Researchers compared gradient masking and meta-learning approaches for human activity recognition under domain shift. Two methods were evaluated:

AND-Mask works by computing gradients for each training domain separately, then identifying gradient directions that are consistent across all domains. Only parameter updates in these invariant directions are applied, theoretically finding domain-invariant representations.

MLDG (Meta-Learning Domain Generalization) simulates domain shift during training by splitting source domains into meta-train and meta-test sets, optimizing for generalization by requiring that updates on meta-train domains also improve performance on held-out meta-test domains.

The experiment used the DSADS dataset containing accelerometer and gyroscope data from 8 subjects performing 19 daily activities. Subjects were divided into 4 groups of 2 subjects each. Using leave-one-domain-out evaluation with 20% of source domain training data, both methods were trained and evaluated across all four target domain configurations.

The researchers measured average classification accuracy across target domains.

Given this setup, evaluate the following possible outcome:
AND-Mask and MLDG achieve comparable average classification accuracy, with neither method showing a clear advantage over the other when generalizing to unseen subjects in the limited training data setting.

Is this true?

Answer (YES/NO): NO